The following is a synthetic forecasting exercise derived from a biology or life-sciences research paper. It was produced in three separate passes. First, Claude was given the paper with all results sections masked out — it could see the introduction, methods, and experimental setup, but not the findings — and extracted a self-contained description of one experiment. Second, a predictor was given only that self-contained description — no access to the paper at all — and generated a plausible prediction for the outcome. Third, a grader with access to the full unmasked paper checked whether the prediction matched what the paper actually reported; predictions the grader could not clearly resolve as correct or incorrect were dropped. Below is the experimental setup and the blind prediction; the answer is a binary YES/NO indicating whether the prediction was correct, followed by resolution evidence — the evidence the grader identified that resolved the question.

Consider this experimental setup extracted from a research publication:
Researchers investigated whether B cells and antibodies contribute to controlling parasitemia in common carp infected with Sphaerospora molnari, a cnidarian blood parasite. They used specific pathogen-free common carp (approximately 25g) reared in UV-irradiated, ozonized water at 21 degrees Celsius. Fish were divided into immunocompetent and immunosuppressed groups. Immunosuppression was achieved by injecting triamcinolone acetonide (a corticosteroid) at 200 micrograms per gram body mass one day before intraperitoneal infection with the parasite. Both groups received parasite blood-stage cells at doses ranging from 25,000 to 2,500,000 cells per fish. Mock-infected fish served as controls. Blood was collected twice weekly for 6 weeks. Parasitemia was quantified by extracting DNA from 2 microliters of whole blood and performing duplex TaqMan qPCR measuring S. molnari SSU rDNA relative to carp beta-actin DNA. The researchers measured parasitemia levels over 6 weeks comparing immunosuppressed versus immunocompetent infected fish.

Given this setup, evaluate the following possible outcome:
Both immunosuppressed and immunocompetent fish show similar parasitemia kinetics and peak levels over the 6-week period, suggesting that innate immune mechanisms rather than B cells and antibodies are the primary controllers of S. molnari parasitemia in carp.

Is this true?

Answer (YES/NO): NO